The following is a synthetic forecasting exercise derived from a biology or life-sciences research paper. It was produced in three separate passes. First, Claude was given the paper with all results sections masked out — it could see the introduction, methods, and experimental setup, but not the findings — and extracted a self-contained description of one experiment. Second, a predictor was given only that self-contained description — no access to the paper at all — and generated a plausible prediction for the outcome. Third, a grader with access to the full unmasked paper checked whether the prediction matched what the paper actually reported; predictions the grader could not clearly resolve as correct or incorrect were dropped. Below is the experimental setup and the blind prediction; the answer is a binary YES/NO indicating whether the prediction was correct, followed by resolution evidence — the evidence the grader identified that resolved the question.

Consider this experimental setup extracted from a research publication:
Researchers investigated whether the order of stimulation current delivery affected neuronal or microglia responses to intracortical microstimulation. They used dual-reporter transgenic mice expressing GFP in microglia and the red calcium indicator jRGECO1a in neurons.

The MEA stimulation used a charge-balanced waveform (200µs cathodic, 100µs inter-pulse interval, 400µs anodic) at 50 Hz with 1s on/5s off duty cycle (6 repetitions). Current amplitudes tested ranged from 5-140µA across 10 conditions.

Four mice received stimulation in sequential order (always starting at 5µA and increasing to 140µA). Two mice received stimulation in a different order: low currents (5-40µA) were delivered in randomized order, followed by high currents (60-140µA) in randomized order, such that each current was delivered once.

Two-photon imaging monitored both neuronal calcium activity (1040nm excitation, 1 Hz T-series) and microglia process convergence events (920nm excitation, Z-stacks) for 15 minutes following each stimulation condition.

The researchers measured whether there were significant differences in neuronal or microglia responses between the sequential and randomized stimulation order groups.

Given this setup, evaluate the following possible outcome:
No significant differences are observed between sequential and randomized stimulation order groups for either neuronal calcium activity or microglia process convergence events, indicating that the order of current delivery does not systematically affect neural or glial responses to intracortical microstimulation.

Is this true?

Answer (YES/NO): YES